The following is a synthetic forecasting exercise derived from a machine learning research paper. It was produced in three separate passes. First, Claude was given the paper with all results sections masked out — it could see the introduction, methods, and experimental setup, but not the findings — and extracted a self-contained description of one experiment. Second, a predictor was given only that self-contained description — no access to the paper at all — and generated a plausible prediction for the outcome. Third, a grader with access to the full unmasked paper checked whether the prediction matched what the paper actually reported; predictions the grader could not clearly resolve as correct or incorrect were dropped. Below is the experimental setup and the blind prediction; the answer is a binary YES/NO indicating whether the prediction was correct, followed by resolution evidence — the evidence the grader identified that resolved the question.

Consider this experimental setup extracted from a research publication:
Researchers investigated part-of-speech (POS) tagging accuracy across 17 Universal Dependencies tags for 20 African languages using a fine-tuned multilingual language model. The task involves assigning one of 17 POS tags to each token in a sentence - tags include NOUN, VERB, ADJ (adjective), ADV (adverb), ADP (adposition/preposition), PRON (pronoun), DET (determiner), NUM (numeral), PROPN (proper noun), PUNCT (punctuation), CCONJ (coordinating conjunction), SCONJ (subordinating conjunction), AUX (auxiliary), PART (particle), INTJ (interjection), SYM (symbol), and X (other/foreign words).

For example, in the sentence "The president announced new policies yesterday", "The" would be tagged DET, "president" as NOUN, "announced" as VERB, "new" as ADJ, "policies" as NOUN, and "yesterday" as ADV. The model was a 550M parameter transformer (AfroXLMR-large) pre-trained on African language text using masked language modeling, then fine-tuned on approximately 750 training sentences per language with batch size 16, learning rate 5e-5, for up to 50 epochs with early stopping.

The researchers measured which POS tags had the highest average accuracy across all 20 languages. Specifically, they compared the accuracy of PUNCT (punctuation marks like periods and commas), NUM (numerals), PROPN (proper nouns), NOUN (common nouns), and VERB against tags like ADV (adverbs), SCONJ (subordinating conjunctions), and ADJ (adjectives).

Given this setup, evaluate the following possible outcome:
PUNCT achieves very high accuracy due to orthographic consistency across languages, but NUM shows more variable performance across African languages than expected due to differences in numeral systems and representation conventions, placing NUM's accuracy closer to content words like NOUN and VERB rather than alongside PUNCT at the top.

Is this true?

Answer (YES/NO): NO